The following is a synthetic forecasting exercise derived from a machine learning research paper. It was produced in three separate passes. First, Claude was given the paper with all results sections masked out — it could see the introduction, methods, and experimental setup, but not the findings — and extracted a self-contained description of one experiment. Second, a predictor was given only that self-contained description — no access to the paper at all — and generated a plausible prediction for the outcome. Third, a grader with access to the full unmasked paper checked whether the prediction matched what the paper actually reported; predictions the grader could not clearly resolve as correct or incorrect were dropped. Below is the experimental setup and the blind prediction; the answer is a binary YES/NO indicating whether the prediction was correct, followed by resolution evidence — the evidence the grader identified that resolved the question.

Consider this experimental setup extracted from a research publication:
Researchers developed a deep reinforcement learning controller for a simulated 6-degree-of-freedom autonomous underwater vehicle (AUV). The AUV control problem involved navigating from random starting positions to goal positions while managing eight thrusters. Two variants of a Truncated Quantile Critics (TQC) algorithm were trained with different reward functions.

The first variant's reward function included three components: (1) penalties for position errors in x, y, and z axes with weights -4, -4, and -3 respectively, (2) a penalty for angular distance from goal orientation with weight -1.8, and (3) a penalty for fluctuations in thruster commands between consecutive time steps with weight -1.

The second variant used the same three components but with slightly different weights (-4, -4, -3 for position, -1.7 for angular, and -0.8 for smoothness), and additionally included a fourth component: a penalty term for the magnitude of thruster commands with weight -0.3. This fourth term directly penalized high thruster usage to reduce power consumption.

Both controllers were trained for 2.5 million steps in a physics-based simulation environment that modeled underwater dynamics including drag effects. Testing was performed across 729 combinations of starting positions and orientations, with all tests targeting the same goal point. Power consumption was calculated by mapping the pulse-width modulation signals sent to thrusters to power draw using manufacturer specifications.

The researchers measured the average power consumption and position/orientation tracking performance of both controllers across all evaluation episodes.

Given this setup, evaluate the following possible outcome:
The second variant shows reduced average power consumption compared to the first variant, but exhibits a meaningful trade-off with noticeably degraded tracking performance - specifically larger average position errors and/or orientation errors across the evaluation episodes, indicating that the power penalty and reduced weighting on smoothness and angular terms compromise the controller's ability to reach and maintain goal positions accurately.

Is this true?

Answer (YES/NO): YES